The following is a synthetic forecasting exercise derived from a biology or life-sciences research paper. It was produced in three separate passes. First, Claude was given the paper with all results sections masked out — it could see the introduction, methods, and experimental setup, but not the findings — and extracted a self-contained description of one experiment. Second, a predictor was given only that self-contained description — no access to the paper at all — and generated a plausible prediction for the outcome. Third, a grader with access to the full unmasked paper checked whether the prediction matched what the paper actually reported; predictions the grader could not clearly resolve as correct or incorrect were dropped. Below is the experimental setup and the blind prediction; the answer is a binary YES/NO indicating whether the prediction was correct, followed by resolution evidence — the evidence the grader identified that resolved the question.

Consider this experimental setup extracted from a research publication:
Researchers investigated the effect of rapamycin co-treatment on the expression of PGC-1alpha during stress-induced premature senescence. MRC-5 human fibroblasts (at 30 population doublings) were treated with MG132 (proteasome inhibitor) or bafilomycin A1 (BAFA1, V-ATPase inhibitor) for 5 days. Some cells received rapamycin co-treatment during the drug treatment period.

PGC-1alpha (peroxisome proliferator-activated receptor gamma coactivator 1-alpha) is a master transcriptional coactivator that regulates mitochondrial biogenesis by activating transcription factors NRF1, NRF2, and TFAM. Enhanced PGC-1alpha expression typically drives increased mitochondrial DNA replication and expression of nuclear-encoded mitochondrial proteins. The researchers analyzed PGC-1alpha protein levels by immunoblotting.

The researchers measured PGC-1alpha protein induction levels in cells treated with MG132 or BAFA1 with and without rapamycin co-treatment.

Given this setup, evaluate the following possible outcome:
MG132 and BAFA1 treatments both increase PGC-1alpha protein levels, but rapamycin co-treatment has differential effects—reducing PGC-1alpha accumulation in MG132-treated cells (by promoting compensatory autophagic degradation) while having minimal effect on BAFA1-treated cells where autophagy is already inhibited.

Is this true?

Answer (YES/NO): NO